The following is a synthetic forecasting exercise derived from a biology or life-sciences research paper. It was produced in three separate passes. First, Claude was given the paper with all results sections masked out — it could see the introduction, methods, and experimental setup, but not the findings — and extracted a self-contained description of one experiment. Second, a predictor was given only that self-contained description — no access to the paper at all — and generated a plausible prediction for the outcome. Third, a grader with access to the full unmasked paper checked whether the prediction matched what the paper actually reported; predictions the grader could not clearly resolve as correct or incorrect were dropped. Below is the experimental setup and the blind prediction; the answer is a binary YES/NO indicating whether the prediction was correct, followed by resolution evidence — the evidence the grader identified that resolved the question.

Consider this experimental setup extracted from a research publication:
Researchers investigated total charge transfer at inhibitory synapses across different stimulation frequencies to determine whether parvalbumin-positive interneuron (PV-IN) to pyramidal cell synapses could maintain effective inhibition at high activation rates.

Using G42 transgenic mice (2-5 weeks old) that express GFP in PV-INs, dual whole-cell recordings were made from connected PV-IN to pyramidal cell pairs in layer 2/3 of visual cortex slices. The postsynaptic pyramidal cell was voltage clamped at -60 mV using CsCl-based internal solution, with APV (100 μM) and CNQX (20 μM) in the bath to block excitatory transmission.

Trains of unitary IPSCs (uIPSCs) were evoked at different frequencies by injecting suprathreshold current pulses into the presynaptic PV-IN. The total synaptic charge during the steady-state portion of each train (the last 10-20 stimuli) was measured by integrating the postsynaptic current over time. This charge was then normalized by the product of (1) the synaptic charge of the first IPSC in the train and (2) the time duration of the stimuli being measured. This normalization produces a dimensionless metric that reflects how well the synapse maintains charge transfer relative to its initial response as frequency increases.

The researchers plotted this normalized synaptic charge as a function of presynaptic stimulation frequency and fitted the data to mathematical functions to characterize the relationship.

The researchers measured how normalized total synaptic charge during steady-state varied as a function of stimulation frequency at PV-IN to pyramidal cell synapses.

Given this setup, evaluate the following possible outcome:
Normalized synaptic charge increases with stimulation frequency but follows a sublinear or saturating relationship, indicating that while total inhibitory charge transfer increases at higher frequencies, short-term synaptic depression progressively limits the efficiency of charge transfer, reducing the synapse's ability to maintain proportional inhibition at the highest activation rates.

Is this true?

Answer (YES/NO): NO